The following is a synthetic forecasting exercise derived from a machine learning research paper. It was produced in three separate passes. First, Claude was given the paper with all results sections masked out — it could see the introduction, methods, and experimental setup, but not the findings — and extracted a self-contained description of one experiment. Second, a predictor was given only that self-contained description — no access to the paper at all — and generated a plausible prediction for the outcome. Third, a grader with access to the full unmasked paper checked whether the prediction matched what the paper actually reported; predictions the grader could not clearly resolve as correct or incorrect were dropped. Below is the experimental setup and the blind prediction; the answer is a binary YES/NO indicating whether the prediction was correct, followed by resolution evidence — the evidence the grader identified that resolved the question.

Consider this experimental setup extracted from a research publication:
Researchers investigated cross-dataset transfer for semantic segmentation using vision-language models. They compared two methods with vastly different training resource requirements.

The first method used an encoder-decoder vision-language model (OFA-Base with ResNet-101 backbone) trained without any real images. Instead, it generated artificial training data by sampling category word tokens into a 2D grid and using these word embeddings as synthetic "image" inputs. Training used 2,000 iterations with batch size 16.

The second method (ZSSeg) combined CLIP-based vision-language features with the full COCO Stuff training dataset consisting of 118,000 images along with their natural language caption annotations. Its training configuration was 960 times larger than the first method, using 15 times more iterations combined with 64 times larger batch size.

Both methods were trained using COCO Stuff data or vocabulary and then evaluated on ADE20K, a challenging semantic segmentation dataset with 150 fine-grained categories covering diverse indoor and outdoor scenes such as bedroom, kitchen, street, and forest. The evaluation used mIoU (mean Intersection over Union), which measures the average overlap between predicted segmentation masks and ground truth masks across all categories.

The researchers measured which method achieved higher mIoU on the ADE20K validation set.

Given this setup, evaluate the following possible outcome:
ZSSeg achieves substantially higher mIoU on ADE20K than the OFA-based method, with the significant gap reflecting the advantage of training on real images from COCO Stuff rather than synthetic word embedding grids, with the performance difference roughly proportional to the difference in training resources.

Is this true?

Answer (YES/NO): NO